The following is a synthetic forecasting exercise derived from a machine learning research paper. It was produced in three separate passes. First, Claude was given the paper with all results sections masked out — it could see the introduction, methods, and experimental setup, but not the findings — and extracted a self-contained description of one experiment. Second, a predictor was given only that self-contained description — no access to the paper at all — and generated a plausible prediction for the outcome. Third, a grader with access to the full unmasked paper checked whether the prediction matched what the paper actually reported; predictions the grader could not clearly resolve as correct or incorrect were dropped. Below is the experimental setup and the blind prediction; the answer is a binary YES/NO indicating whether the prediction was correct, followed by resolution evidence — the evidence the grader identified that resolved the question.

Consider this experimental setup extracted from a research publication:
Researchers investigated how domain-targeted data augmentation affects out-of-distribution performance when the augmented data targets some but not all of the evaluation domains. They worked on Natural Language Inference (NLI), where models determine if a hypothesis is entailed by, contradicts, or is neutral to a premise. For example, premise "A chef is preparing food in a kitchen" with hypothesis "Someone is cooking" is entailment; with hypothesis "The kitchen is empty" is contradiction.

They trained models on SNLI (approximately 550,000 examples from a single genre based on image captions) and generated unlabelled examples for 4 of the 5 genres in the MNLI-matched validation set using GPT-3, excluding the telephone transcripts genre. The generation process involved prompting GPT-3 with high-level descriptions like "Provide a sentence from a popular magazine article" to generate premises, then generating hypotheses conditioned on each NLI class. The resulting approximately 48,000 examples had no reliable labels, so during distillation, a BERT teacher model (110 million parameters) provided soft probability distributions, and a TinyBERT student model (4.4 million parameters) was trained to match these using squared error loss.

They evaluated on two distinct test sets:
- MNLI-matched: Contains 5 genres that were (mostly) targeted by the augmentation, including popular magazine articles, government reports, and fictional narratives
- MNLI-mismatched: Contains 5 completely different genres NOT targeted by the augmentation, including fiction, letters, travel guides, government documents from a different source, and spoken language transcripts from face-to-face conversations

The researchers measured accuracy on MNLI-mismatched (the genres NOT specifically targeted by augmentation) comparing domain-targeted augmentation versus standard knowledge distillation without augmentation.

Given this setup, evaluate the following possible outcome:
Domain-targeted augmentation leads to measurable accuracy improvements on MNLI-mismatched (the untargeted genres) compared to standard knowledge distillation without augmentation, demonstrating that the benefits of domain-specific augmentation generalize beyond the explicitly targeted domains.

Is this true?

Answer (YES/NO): YES